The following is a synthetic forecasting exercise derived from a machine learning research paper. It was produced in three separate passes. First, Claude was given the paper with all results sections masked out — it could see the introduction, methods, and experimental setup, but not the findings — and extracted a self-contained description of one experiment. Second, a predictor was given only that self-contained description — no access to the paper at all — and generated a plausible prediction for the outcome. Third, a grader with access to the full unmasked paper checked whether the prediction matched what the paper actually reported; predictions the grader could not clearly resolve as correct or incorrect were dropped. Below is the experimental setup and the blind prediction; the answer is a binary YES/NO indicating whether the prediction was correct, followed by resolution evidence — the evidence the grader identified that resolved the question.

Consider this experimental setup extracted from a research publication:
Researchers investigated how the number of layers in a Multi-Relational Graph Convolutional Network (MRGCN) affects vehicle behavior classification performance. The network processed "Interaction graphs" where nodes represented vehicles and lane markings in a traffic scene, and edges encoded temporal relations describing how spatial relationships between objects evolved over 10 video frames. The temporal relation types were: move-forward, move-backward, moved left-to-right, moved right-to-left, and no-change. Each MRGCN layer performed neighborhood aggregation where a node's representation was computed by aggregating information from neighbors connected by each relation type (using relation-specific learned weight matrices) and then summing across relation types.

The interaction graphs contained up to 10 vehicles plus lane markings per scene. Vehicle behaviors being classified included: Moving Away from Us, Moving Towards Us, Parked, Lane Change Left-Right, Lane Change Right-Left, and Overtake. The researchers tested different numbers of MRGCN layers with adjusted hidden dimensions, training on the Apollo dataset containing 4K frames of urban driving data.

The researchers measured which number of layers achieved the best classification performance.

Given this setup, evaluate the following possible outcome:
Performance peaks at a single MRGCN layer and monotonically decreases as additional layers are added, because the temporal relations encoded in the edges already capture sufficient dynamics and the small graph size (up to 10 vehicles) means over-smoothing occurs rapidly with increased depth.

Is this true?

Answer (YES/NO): NO